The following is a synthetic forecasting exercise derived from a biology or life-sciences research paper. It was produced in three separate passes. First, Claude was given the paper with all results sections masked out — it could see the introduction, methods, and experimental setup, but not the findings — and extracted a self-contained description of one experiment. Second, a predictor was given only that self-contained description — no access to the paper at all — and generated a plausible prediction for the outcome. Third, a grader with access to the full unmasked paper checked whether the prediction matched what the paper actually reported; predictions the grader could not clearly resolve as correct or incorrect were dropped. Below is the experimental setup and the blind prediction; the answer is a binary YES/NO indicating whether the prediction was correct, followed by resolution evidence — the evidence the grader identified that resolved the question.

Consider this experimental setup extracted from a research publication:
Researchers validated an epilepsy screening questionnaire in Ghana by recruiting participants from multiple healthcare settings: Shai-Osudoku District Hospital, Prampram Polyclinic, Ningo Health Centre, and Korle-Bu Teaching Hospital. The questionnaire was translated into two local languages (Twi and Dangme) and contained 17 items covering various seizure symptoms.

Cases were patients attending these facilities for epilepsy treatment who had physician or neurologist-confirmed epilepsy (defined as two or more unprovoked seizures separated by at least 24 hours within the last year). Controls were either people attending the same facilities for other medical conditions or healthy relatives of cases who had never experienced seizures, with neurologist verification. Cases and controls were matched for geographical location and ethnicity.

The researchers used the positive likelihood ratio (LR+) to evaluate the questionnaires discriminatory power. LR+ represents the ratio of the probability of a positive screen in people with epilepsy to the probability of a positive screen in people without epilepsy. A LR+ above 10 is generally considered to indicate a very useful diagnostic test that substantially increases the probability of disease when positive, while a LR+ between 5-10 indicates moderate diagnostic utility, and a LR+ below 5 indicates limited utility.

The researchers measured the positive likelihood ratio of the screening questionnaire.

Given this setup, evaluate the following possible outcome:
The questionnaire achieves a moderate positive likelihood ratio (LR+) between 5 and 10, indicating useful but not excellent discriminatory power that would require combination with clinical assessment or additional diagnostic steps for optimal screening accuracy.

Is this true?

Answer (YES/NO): NO